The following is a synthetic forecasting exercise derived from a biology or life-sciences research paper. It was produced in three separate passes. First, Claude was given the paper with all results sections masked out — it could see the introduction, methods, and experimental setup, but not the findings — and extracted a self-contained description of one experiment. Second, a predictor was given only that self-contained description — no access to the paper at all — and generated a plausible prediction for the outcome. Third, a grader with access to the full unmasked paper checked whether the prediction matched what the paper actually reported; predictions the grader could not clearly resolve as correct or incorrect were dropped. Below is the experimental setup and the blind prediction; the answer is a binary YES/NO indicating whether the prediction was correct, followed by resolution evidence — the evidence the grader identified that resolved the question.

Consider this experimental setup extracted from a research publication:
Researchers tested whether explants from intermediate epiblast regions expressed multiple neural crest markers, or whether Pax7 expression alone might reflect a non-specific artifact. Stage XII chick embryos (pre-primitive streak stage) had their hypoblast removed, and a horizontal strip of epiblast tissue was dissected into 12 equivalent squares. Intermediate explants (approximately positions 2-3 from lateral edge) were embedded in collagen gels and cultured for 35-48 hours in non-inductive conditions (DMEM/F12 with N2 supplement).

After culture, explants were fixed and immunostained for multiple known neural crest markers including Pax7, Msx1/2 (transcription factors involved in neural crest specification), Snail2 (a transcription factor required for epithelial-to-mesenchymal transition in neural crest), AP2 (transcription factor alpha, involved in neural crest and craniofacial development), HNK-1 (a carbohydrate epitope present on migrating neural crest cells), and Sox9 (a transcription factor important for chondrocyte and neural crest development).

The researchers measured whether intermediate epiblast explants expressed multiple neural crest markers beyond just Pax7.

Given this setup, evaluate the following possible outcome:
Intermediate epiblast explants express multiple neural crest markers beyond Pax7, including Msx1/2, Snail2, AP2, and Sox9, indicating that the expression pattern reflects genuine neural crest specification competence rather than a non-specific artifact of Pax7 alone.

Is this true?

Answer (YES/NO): YES